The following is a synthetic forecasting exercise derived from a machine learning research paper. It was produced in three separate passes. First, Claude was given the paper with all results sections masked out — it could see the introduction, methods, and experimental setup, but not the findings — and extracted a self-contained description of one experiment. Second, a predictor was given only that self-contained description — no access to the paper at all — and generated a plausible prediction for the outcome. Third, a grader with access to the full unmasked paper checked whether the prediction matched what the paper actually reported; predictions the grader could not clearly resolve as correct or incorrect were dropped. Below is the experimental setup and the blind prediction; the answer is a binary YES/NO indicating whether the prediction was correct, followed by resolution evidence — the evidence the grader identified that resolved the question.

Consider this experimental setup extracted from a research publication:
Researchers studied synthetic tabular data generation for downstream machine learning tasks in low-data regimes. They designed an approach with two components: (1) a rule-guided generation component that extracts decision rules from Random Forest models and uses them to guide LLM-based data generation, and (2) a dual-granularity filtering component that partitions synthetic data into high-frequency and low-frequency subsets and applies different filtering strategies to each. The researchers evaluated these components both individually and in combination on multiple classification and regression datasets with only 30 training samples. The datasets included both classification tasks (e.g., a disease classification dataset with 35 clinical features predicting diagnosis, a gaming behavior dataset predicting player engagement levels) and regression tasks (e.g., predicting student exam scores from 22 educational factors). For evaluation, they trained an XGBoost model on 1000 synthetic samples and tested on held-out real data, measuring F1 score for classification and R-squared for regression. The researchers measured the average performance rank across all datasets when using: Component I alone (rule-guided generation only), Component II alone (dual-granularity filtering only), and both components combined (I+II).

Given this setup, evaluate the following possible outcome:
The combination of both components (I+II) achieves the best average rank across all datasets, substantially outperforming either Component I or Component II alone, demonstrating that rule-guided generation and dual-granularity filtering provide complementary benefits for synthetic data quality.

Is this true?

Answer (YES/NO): YES